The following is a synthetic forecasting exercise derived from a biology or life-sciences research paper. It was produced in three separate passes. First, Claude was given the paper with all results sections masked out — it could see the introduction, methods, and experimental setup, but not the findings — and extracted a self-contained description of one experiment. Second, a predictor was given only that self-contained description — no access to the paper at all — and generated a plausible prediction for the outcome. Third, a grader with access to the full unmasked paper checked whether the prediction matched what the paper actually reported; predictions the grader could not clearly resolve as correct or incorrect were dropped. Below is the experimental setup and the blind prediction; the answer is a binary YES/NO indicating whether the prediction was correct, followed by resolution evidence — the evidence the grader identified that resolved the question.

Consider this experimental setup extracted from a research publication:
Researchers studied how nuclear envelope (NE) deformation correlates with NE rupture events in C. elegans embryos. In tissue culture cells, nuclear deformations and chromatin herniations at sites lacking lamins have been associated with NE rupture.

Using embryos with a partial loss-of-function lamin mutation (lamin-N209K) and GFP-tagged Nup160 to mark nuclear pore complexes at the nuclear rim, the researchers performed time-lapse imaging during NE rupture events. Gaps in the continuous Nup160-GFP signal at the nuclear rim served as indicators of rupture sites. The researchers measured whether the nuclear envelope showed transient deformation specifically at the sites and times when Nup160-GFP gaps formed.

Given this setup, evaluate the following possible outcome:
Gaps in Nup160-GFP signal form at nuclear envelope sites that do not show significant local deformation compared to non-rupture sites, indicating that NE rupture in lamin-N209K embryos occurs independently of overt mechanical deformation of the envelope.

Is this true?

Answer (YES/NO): YES